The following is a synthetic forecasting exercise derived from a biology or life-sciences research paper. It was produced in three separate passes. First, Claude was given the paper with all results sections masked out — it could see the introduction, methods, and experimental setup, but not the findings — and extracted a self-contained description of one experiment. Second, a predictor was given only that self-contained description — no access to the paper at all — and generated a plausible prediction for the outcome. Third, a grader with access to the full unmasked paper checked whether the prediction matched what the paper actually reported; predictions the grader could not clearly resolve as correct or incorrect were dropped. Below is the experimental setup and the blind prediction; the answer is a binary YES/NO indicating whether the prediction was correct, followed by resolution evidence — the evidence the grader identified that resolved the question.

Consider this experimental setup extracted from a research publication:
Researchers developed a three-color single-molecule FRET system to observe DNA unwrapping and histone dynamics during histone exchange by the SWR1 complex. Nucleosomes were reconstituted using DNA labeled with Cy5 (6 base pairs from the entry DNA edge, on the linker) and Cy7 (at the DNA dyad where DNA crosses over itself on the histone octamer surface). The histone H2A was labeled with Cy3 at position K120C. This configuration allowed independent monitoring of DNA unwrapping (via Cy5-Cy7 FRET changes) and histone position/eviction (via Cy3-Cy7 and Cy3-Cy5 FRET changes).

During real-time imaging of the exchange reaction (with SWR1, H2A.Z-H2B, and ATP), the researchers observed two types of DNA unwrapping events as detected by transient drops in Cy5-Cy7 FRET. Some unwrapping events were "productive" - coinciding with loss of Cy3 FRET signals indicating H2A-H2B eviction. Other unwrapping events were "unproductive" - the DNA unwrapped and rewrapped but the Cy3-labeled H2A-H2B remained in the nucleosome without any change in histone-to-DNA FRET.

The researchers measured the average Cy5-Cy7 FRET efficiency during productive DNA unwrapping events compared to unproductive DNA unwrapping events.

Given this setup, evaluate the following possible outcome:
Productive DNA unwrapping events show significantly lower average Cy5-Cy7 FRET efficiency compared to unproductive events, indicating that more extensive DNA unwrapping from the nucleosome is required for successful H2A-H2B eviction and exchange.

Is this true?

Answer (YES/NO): YES